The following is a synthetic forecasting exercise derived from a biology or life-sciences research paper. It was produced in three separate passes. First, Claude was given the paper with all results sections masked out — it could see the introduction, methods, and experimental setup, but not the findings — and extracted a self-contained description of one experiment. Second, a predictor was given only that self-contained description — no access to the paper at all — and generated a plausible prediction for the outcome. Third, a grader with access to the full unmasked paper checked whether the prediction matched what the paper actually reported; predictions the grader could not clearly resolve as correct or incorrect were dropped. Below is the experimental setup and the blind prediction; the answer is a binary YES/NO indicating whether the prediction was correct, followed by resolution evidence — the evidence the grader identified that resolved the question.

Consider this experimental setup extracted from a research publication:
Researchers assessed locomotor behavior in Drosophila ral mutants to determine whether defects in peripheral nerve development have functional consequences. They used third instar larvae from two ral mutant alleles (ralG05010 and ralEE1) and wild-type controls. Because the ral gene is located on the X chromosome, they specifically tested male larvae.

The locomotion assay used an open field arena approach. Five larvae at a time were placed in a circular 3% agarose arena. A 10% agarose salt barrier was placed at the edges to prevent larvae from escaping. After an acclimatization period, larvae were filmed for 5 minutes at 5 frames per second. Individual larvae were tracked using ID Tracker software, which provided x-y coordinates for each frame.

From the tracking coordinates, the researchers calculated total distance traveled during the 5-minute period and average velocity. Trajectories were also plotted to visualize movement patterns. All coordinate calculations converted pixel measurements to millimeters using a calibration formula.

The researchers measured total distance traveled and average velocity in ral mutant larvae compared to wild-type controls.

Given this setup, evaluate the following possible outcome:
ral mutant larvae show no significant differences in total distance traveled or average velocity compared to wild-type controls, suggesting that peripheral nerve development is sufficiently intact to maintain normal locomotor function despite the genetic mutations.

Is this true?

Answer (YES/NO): NO